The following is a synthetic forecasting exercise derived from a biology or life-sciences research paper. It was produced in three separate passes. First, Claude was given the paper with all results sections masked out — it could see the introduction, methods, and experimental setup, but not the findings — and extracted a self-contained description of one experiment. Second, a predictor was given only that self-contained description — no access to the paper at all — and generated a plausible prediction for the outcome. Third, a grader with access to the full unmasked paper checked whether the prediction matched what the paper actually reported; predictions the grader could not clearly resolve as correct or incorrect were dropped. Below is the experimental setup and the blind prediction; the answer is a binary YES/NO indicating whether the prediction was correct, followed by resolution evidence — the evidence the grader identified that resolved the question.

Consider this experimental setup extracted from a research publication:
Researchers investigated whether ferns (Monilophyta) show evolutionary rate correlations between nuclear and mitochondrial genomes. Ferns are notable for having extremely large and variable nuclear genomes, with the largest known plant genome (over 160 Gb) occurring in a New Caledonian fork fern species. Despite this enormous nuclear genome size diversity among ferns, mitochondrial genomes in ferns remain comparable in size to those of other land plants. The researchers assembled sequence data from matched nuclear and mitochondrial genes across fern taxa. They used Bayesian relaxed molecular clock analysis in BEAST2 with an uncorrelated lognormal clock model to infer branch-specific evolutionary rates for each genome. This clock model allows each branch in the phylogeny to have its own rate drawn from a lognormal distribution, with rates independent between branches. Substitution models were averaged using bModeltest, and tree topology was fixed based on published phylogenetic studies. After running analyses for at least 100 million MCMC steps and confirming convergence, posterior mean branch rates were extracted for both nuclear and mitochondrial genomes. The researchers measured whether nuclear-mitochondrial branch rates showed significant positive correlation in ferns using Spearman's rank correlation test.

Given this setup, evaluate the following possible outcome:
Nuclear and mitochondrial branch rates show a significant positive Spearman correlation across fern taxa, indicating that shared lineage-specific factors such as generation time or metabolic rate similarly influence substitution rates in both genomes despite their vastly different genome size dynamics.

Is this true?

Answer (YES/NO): YES